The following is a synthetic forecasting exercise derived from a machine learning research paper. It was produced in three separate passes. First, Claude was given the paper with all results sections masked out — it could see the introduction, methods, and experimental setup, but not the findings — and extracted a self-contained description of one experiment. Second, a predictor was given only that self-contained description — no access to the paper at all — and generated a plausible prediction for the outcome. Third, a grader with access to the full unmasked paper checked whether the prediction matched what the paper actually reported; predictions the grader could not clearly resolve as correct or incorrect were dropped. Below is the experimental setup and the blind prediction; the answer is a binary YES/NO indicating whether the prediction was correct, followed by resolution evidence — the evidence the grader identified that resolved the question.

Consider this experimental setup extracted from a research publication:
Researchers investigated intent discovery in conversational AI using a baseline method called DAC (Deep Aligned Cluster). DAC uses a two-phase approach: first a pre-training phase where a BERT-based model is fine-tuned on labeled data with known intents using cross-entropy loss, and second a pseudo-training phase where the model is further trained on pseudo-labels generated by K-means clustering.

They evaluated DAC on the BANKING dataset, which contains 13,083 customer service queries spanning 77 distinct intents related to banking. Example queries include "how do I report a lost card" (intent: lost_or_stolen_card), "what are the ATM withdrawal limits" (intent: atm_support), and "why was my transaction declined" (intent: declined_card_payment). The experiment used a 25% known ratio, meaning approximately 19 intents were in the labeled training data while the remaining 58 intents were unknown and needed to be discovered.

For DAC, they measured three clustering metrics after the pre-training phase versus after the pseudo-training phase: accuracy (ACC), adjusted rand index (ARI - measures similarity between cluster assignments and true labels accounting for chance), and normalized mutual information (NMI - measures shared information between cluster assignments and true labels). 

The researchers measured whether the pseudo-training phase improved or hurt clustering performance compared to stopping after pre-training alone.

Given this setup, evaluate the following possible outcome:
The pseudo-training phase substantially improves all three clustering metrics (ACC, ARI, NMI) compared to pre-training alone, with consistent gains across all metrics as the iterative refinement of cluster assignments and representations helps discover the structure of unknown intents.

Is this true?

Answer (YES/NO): NO